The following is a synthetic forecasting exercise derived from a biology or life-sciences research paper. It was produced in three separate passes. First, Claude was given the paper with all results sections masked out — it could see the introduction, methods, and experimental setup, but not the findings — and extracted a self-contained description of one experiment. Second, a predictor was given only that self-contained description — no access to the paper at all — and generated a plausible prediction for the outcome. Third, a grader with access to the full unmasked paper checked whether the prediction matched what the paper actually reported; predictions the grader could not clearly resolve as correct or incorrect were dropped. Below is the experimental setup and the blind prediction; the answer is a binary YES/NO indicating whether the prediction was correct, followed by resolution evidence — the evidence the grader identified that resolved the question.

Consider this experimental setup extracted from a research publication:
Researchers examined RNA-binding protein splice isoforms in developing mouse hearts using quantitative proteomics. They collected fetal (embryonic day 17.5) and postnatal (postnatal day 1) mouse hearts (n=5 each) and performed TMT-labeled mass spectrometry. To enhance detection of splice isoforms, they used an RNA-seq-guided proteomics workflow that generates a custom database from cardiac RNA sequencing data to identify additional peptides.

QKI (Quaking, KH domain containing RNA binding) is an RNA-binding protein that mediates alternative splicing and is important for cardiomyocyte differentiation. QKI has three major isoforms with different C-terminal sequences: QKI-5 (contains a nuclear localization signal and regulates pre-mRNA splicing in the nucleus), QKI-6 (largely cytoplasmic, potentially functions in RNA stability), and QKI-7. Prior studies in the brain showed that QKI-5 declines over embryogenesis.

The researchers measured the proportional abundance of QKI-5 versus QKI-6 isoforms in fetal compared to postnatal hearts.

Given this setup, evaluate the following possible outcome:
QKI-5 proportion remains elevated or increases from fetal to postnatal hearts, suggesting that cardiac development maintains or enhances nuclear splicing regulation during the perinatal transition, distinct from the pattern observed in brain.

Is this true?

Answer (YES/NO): NO